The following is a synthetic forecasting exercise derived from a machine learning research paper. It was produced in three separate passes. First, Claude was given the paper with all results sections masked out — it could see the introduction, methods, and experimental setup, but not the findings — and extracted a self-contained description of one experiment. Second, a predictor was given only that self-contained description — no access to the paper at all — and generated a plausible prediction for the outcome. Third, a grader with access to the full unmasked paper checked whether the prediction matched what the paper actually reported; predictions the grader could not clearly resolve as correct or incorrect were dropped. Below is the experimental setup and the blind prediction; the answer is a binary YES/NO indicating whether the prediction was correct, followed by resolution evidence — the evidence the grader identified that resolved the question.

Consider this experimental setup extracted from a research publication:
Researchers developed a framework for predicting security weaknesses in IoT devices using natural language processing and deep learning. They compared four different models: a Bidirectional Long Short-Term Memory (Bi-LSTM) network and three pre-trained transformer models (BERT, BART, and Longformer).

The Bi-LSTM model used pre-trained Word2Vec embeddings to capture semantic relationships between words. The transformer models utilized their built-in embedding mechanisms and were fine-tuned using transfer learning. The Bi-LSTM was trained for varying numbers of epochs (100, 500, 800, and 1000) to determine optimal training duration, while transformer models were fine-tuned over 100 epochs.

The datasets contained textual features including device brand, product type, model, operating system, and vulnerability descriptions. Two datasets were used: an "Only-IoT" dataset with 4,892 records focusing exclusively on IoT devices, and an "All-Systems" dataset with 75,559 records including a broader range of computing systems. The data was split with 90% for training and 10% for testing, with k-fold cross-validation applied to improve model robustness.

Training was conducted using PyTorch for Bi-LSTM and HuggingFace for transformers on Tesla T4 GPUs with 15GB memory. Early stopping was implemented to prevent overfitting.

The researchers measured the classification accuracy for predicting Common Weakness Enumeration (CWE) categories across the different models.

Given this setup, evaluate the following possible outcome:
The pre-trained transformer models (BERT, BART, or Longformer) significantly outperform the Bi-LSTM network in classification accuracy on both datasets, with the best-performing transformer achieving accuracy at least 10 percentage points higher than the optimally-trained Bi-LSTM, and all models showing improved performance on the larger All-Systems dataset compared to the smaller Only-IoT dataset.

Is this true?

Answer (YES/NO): NO